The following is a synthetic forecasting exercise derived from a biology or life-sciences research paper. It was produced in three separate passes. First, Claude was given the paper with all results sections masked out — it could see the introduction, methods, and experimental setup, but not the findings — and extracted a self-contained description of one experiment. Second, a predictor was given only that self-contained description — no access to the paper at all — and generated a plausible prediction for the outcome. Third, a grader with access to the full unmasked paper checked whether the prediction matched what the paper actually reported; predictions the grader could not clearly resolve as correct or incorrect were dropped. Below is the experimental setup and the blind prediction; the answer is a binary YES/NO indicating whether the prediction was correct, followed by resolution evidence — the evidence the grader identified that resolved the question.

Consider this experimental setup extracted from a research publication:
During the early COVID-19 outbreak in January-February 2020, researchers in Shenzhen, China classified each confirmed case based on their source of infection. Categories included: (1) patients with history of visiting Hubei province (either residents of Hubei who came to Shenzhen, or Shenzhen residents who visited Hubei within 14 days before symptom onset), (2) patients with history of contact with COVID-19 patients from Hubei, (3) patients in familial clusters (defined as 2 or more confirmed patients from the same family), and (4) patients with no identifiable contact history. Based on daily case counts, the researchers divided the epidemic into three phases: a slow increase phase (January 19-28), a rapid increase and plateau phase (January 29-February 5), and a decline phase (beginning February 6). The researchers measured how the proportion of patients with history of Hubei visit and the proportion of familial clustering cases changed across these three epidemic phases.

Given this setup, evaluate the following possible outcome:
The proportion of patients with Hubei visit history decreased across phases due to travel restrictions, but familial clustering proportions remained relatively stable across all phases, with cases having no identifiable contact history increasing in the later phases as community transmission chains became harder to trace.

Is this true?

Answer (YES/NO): NO